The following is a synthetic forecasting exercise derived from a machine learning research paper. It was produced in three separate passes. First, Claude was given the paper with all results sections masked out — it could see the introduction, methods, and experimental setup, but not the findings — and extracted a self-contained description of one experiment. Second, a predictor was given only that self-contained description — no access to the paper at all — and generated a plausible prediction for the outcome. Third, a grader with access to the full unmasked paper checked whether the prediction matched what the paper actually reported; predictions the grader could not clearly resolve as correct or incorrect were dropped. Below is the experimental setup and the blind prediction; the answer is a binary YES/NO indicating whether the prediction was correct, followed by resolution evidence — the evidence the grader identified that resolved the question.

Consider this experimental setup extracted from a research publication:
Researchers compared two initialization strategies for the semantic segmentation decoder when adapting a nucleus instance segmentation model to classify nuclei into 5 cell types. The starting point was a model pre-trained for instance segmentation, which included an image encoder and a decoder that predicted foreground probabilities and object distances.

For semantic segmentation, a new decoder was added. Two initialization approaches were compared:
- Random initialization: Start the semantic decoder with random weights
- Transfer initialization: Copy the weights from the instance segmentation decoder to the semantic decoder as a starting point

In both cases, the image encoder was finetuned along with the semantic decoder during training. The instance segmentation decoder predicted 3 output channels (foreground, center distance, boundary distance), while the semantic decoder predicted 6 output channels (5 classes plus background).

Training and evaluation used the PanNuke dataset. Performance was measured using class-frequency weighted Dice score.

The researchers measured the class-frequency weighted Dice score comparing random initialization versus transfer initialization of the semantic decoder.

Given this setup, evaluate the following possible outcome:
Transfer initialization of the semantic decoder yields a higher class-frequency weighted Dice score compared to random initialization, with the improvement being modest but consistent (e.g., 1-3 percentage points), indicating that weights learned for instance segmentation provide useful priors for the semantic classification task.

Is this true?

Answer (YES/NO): NO